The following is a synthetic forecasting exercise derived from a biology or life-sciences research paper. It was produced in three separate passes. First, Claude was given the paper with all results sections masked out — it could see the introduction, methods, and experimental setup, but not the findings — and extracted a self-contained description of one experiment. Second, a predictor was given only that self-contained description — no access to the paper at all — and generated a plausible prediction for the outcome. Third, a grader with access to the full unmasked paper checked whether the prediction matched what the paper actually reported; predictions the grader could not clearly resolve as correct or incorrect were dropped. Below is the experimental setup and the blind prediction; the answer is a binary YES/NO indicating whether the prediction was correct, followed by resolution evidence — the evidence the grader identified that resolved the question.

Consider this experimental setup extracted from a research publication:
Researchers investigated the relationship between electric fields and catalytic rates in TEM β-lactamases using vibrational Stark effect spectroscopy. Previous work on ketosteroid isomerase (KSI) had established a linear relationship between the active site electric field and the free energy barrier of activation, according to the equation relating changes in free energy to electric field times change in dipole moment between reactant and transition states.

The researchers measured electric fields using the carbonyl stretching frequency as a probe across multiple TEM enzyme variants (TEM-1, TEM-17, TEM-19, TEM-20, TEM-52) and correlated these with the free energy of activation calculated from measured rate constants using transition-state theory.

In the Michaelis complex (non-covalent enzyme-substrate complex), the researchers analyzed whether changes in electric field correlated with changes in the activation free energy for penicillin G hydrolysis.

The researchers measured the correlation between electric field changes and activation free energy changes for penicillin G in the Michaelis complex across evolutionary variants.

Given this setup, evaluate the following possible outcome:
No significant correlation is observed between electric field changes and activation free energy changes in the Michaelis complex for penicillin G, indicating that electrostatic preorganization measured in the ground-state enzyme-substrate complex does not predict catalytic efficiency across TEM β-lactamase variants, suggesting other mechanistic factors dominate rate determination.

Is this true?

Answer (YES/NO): YES